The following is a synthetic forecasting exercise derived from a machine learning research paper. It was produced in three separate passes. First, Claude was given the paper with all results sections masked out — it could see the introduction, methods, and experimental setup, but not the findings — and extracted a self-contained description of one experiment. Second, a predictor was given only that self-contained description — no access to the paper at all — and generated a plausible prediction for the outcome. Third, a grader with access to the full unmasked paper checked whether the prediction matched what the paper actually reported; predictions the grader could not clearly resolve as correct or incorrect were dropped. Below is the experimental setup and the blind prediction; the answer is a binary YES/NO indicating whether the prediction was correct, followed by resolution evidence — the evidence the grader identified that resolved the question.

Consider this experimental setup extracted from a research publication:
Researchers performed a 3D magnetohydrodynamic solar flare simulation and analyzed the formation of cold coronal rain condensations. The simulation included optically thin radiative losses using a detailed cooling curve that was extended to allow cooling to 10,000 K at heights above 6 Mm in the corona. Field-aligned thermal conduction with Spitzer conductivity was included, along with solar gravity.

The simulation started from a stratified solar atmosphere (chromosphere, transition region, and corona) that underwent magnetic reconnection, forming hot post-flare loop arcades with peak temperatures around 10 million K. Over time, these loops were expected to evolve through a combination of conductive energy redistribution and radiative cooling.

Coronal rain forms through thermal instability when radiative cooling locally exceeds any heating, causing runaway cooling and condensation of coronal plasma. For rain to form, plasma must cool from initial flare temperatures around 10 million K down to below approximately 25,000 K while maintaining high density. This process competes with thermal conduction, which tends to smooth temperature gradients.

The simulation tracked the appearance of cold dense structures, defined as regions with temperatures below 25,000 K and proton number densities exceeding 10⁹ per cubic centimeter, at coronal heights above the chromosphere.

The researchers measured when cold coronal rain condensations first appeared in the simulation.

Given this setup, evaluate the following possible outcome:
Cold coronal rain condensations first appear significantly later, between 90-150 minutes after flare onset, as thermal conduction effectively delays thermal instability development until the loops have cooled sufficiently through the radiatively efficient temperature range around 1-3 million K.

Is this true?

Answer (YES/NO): NO